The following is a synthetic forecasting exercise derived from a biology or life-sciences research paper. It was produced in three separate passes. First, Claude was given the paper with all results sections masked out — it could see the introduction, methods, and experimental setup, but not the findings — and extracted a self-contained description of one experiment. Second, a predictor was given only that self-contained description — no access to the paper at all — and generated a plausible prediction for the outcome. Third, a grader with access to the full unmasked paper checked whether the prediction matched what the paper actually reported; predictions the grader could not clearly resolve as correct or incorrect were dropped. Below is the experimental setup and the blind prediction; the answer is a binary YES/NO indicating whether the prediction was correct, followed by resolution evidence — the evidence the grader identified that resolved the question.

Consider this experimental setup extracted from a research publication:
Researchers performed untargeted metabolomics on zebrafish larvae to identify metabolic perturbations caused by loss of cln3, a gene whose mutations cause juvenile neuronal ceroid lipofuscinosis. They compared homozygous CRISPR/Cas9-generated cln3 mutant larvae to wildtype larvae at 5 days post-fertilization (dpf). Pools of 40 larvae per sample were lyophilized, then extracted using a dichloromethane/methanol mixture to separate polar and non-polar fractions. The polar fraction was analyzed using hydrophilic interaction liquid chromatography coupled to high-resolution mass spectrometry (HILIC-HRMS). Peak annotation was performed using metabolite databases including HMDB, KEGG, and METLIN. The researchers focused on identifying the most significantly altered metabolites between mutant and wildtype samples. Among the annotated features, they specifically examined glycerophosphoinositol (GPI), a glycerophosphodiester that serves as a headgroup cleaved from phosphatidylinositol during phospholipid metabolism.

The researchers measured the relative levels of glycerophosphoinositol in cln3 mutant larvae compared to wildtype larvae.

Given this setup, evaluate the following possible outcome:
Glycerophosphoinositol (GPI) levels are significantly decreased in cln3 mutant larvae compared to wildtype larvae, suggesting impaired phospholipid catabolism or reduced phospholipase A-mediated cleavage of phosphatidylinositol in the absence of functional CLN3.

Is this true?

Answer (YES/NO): NO